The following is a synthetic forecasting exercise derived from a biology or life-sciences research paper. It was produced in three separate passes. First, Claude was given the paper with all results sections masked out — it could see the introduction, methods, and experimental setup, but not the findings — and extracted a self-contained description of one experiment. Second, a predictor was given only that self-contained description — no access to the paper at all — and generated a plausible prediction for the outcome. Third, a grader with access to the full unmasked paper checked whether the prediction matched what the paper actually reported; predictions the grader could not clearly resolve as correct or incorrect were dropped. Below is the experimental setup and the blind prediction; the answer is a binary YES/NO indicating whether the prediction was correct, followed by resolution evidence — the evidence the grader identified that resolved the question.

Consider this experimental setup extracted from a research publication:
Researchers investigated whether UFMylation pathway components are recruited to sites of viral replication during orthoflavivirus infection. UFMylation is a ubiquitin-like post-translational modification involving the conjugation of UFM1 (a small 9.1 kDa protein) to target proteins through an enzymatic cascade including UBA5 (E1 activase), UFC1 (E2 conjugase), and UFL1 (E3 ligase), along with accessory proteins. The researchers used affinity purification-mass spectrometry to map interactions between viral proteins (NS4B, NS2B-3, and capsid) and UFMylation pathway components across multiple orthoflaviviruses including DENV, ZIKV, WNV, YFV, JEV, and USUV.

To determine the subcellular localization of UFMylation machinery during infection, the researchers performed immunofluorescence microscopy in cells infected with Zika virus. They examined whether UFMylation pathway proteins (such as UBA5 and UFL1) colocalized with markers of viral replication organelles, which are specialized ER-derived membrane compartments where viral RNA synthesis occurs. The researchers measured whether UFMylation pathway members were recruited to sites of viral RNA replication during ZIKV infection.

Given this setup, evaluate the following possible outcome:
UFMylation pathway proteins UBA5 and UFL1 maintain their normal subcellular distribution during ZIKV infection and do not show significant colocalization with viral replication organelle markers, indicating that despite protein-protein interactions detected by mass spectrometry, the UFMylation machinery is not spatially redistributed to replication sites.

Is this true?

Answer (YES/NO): NO